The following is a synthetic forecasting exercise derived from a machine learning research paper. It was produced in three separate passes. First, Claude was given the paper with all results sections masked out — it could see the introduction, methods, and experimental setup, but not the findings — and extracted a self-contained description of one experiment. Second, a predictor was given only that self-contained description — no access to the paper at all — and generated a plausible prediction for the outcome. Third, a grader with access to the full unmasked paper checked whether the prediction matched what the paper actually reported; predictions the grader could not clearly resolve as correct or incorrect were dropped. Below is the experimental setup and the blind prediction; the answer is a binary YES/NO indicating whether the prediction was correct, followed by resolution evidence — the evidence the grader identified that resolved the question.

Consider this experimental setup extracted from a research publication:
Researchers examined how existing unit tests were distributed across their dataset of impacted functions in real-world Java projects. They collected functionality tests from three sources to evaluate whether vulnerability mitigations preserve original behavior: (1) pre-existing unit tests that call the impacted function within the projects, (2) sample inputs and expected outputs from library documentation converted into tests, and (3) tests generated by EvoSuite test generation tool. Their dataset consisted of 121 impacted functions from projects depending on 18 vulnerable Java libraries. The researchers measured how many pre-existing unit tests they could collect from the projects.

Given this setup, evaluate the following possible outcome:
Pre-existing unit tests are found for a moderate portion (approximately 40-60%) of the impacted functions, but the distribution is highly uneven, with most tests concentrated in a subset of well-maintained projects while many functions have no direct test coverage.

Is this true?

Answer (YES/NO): NO